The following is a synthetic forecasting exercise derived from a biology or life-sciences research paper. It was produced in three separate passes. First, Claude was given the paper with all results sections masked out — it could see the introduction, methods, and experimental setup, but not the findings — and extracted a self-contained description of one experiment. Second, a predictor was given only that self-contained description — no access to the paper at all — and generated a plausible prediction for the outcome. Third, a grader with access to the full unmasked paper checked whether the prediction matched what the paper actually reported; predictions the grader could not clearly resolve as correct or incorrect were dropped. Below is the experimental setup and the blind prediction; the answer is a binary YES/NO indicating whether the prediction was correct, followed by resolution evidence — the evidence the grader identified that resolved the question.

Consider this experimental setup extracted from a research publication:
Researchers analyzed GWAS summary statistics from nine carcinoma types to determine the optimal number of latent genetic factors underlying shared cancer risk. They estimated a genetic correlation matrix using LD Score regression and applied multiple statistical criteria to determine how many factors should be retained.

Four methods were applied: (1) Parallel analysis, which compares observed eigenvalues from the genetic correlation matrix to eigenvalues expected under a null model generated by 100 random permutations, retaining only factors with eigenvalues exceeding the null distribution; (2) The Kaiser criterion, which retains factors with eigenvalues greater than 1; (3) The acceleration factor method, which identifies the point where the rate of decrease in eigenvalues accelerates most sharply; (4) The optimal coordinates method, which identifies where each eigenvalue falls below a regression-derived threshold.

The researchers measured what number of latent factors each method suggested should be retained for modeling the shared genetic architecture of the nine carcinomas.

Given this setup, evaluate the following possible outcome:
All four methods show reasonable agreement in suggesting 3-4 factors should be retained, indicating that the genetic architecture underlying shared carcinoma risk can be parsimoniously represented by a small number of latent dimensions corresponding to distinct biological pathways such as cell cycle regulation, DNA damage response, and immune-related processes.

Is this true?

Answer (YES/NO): NO